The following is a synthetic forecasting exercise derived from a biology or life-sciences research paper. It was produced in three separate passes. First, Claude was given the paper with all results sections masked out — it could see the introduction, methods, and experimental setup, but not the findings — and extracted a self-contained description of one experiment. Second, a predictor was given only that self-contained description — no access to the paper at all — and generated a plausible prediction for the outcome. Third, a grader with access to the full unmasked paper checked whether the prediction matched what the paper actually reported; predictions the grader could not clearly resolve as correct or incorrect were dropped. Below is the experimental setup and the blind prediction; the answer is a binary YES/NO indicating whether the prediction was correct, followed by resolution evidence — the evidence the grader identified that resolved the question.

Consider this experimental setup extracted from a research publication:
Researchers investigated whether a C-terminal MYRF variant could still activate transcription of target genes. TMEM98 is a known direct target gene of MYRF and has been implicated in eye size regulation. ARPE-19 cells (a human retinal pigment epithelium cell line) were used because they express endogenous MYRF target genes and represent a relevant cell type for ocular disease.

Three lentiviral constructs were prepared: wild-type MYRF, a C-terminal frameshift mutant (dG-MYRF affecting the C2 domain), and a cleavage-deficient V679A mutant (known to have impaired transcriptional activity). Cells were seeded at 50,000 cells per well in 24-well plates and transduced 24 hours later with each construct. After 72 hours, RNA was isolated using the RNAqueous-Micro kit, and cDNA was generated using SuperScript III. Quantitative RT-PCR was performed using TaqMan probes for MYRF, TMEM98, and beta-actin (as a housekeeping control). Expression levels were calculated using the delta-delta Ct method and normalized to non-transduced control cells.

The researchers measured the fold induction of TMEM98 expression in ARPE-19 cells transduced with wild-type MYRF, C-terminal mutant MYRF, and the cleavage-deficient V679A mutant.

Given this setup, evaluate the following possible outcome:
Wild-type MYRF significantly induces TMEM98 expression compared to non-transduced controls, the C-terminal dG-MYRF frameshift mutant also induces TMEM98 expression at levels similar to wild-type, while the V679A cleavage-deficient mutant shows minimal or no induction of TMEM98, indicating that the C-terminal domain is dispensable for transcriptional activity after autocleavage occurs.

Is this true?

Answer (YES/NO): NO